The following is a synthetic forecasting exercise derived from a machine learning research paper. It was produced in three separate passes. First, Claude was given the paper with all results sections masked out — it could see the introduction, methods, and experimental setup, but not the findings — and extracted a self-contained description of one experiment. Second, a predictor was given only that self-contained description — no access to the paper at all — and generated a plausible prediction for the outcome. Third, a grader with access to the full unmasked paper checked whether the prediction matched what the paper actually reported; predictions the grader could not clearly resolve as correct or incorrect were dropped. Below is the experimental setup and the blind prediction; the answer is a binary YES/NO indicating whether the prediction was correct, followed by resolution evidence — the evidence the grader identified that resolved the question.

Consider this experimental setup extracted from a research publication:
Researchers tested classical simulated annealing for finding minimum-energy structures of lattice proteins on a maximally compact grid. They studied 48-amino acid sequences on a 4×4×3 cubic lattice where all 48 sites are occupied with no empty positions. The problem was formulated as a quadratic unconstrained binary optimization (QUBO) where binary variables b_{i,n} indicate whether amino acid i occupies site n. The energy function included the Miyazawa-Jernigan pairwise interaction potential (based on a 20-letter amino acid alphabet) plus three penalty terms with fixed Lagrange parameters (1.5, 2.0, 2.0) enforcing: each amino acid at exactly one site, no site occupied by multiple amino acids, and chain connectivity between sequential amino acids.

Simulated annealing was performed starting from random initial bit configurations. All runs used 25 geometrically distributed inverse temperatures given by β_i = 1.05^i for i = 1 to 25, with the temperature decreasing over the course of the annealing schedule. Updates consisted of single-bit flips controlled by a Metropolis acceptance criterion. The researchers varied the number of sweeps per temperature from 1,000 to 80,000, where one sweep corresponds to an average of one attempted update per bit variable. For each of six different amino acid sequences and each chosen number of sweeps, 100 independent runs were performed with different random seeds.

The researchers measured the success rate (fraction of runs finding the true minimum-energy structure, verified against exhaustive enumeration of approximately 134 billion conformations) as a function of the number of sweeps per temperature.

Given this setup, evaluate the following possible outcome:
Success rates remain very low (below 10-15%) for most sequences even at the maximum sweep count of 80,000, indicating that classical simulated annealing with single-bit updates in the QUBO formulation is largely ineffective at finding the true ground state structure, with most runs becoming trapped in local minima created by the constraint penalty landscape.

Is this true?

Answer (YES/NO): NO